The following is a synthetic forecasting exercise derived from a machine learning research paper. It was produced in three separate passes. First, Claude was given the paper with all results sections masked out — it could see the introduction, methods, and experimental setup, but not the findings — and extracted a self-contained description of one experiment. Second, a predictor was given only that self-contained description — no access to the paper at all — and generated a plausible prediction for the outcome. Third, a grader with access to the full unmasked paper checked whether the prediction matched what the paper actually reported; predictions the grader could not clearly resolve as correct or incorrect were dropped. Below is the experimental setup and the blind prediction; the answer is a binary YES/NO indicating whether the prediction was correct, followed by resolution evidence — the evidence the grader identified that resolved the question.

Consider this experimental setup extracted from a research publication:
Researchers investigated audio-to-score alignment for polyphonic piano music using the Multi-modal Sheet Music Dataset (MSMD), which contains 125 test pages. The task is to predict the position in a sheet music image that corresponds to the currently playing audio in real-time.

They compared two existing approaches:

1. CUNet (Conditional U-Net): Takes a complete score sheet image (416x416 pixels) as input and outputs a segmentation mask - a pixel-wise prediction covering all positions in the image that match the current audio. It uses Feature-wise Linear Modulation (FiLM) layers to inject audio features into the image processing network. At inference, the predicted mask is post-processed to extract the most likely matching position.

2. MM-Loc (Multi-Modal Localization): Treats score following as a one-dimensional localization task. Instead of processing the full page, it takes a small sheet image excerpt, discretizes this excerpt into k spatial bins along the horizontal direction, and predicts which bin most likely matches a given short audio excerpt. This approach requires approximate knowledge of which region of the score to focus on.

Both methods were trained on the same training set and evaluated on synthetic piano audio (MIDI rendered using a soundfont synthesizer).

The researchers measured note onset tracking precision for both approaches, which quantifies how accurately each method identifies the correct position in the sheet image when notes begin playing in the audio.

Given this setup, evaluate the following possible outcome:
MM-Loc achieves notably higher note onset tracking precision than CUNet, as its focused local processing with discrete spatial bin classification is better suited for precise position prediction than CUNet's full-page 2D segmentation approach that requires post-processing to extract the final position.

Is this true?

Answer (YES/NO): NO